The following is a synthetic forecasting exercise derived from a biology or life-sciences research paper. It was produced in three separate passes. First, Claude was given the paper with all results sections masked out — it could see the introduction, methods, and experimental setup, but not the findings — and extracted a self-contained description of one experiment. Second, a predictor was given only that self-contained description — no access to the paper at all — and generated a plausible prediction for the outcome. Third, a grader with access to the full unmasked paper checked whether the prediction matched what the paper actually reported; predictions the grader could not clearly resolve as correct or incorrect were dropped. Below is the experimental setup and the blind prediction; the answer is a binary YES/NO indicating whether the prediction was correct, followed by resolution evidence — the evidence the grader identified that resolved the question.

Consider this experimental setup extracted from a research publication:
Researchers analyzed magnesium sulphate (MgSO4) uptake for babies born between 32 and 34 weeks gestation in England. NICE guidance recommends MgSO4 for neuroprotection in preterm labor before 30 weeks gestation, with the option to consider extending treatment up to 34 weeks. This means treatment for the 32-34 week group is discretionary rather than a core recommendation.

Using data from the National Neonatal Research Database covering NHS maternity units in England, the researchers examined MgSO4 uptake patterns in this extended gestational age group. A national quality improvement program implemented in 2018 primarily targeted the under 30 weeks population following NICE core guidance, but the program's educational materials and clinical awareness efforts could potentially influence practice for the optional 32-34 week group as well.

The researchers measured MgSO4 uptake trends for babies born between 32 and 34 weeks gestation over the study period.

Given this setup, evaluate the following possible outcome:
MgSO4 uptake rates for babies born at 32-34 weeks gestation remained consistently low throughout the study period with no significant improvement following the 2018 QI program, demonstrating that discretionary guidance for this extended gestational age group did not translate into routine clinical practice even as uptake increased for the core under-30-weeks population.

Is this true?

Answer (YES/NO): NO